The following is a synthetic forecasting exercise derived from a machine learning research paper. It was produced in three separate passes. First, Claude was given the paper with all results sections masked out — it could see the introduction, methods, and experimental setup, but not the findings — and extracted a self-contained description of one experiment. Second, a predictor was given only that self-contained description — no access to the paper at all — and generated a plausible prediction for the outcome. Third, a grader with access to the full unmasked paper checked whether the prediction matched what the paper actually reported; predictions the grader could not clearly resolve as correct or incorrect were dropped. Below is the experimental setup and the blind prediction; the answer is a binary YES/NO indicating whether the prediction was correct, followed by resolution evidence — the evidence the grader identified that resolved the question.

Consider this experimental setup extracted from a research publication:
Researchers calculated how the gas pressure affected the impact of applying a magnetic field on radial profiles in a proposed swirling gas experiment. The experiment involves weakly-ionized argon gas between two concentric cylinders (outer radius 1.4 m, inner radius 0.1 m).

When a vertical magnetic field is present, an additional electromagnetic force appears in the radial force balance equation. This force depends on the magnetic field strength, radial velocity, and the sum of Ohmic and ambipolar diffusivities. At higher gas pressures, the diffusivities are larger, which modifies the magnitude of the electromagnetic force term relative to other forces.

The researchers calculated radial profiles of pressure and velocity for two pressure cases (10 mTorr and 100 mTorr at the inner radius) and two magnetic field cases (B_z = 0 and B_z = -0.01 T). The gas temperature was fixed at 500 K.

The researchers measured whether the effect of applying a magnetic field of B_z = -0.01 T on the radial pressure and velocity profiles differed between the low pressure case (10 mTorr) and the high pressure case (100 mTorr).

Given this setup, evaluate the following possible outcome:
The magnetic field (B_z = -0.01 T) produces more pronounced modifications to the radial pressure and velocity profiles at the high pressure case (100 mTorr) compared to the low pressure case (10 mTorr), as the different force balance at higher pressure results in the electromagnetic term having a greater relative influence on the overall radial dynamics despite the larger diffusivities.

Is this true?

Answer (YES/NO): NO